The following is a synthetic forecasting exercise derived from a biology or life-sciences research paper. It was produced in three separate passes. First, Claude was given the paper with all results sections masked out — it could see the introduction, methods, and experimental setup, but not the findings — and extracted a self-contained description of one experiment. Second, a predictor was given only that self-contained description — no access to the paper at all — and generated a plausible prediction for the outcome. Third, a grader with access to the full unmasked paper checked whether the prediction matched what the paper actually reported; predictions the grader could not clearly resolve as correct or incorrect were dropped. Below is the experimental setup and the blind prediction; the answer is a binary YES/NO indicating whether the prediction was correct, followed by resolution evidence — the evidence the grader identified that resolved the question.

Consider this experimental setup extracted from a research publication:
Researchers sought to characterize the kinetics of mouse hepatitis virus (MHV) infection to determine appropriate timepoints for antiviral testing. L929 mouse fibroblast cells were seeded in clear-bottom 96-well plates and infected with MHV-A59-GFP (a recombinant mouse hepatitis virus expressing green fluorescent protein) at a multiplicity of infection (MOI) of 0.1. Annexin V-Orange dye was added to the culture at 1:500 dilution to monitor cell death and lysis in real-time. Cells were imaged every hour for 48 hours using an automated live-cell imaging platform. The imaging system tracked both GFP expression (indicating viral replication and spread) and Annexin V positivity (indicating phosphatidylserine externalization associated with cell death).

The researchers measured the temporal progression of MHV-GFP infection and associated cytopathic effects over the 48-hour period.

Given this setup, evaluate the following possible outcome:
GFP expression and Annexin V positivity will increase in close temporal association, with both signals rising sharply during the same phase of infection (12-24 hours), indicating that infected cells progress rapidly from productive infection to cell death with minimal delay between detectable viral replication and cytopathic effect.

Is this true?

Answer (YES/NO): NO